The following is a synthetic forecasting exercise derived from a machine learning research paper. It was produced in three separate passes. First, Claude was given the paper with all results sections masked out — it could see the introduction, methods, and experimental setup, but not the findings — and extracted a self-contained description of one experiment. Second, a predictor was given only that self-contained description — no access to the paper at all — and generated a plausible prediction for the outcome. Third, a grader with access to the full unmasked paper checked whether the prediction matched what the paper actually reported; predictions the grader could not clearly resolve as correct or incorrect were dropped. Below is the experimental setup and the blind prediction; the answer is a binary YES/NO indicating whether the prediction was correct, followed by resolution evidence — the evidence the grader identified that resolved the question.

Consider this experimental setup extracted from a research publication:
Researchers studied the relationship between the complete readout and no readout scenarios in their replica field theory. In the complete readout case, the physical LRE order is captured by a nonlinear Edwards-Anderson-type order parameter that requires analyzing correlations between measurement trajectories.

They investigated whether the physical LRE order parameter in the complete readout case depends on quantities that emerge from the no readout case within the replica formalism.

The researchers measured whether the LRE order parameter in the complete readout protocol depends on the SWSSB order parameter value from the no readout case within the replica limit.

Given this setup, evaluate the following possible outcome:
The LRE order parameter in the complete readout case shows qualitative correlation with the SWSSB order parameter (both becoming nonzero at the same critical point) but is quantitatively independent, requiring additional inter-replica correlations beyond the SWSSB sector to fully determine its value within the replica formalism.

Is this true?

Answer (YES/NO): NO